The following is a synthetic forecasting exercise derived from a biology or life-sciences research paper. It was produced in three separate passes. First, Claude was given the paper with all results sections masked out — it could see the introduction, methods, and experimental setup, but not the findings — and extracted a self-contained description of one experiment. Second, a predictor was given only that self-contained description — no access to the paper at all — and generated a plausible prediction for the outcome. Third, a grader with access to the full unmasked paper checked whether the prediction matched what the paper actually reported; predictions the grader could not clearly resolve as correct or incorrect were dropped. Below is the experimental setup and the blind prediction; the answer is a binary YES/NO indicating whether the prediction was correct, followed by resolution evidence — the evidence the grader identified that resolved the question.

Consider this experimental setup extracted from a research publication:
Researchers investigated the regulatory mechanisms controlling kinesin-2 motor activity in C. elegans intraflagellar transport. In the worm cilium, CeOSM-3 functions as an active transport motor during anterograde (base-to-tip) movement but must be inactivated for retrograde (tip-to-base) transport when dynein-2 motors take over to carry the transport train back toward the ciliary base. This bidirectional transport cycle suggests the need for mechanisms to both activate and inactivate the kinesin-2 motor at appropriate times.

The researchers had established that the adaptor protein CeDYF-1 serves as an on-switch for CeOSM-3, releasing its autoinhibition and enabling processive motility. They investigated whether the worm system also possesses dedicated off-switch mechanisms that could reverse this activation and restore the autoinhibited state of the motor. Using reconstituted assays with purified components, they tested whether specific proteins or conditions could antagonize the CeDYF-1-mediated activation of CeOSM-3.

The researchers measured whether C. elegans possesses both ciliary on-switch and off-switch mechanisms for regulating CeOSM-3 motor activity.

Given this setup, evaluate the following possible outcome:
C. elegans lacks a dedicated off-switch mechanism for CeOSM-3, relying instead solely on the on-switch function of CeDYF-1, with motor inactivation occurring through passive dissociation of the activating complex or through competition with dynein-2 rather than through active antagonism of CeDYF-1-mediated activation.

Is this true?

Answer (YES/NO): NO